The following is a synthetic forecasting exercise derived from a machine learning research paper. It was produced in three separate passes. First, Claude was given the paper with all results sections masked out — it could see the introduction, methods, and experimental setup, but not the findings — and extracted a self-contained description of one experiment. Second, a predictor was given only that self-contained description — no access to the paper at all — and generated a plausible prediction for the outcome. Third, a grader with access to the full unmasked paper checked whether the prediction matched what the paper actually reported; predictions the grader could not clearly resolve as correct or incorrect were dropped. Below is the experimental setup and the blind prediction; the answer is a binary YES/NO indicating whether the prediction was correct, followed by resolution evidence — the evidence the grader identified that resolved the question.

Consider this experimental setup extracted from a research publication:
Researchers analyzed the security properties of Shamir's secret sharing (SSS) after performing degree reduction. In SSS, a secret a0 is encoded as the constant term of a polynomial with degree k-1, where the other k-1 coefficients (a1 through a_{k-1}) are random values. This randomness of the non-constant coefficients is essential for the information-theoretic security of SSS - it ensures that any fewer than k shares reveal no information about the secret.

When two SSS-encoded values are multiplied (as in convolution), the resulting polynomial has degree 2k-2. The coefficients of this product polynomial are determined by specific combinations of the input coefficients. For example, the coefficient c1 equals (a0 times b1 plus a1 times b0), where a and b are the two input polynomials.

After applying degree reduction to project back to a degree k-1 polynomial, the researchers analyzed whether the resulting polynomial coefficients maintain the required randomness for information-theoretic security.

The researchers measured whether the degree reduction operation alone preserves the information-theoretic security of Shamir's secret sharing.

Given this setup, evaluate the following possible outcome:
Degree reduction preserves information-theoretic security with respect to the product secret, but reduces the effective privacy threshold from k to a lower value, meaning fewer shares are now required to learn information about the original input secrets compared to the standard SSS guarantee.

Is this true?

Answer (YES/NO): NO